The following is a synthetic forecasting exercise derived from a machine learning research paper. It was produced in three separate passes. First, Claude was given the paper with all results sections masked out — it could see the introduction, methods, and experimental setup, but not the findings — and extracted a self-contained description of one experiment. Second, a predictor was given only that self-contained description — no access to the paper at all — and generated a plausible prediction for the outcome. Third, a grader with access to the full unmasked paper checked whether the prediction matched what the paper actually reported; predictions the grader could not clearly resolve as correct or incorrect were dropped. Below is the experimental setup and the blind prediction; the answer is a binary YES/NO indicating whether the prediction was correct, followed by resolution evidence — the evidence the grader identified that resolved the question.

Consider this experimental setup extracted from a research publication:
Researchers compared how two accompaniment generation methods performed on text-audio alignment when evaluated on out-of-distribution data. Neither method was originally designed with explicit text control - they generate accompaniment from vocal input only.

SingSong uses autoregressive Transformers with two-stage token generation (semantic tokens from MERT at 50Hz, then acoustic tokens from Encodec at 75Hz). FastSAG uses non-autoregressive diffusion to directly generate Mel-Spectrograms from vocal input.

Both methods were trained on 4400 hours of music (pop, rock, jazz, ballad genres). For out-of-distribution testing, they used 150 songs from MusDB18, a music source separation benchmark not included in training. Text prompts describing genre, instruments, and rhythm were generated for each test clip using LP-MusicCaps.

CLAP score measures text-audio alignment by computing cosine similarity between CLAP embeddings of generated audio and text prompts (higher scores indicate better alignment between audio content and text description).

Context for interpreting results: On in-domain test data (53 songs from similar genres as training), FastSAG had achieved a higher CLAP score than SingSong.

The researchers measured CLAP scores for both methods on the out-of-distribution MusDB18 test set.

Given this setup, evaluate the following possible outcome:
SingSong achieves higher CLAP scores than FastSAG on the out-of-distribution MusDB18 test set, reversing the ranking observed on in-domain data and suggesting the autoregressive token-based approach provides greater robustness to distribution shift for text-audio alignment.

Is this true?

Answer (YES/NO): YES